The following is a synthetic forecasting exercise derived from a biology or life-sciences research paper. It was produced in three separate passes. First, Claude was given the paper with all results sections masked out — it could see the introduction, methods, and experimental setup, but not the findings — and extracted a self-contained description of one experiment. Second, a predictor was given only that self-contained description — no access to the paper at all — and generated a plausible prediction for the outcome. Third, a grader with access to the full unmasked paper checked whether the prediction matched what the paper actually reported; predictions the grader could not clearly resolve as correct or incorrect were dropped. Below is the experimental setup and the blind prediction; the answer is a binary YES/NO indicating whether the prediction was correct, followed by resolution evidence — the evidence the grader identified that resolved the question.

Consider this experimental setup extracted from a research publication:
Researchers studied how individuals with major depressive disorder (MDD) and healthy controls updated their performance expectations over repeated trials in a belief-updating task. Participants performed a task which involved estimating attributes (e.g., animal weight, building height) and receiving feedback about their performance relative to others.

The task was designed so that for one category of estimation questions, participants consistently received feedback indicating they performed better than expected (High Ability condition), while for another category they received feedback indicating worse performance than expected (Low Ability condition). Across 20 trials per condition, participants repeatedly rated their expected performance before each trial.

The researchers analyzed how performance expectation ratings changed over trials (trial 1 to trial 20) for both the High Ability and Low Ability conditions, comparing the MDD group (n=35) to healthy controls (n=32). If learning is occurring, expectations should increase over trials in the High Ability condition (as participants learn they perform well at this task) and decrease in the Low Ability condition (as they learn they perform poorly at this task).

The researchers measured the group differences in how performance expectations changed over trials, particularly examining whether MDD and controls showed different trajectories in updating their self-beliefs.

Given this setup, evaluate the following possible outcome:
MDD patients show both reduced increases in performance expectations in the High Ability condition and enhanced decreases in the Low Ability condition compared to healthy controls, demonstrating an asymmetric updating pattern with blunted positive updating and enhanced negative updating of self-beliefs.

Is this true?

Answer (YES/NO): NO